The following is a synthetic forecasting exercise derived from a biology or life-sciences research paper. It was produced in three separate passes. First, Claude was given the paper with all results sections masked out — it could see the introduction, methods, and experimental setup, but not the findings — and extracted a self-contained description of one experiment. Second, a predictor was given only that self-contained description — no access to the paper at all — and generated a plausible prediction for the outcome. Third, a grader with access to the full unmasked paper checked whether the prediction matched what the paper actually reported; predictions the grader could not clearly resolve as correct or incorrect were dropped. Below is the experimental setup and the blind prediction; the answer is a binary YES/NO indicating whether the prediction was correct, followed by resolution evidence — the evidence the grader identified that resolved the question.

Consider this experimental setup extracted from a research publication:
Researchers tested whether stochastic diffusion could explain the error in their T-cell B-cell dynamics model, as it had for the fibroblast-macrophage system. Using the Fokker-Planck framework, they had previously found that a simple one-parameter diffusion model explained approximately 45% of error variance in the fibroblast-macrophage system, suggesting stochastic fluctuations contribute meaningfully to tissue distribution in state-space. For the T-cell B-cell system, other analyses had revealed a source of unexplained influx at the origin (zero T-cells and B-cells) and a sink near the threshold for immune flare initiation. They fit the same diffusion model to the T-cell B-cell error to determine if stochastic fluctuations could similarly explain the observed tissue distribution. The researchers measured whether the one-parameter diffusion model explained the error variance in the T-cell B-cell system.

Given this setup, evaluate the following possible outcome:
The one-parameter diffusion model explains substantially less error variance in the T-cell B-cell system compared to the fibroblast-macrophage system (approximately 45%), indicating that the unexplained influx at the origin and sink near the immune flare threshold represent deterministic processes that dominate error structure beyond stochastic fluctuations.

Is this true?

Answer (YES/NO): YES